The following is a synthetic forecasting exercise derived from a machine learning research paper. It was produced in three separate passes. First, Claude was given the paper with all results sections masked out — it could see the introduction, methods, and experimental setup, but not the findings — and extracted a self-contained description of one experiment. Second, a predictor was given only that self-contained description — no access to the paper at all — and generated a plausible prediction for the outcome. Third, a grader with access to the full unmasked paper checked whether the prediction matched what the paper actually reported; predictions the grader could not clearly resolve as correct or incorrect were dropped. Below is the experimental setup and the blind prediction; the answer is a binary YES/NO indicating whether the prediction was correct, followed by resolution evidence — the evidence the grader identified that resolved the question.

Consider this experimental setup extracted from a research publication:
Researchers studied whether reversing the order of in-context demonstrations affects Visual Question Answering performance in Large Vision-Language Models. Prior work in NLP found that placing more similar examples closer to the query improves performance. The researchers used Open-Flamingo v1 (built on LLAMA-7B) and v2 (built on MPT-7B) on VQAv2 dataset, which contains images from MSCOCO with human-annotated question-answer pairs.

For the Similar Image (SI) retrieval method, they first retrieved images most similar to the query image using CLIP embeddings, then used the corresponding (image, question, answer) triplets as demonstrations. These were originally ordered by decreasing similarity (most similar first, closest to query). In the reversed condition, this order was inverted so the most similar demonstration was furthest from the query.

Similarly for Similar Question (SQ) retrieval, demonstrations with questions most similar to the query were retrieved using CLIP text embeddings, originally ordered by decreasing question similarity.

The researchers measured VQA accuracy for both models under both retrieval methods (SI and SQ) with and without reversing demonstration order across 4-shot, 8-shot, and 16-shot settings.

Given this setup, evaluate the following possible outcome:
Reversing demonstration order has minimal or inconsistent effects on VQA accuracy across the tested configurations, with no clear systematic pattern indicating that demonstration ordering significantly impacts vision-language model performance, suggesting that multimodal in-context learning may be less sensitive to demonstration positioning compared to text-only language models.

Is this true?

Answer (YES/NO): YES